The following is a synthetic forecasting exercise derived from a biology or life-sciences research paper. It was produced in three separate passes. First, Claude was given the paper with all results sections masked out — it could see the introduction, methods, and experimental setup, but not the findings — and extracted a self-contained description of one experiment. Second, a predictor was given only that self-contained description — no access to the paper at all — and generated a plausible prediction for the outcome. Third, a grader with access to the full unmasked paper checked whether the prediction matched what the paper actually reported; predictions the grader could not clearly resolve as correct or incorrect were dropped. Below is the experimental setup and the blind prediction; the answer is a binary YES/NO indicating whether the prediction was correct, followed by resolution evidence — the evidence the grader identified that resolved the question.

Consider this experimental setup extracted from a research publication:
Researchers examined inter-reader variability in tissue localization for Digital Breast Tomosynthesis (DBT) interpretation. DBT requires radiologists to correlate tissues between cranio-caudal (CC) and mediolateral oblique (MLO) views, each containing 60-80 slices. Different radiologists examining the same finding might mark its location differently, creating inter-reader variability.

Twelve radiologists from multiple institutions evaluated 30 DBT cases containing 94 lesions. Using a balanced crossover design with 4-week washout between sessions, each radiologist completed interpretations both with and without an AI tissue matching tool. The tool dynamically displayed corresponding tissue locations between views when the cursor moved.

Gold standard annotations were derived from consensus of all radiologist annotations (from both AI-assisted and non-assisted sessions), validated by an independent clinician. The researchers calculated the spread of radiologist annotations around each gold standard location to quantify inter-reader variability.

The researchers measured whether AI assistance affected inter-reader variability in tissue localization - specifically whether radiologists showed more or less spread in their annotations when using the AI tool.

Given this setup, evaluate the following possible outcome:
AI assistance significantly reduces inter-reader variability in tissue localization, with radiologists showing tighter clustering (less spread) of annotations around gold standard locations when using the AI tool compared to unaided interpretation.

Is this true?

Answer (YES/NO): YES